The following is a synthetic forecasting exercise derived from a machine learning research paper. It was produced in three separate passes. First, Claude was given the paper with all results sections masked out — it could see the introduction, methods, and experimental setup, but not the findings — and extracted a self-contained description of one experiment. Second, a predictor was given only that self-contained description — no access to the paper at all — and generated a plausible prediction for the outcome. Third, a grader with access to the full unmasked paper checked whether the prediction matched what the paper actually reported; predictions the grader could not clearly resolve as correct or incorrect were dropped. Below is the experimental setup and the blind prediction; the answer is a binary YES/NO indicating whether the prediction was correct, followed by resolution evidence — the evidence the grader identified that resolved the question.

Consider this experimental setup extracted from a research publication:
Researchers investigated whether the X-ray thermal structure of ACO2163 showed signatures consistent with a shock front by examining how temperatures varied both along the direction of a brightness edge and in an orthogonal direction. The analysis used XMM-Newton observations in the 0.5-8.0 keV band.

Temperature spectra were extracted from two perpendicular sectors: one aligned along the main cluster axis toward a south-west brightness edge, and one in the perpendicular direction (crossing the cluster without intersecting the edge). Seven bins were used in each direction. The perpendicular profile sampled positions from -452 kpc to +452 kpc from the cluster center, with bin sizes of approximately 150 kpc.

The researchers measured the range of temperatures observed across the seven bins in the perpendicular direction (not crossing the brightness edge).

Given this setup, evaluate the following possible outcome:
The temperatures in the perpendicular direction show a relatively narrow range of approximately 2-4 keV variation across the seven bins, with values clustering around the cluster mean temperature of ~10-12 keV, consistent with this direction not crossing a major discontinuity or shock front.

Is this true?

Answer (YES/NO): YES